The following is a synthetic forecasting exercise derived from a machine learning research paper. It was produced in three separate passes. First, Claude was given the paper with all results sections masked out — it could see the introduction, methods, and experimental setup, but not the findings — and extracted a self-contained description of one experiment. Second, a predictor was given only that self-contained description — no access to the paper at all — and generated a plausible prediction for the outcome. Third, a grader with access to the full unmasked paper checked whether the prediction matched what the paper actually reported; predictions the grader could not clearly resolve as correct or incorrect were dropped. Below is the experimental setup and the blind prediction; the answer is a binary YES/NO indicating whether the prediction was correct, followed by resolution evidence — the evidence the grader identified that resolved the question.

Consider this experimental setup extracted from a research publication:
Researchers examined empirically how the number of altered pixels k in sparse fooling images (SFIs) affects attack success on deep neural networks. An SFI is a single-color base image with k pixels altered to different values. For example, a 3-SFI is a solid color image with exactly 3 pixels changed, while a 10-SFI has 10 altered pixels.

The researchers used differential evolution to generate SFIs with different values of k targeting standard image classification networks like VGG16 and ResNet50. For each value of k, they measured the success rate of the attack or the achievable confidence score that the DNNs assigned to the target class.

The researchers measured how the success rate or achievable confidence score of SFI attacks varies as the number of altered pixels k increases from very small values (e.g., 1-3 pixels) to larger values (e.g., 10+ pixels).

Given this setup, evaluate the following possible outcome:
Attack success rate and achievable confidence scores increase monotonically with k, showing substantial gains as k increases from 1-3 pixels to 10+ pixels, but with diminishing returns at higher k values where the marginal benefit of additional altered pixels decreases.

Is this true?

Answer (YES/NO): NO